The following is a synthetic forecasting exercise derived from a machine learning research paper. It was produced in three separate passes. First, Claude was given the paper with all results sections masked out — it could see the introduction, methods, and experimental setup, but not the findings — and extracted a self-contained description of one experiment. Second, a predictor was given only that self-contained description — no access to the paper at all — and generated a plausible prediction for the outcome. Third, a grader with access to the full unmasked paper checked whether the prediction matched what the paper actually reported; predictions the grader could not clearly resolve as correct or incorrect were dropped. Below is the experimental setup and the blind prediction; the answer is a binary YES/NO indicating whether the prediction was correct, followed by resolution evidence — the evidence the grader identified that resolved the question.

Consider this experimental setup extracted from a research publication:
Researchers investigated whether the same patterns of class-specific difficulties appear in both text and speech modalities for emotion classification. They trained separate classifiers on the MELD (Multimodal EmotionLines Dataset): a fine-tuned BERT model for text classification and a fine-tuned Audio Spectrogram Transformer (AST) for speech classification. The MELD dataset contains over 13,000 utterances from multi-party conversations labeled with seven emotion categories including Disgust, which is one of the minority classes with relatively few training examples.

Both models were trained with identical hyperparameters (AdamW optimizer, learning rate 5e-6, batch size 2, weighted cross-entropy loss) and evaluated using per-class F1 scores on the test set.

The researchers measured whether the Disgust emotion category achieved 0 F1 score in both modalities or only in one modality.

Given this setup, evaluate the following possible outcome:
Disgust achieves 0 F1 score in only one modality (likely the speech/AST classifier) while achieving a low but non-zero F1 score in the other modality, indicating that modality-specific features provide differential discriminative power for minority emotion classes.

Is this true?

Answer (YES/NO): NO